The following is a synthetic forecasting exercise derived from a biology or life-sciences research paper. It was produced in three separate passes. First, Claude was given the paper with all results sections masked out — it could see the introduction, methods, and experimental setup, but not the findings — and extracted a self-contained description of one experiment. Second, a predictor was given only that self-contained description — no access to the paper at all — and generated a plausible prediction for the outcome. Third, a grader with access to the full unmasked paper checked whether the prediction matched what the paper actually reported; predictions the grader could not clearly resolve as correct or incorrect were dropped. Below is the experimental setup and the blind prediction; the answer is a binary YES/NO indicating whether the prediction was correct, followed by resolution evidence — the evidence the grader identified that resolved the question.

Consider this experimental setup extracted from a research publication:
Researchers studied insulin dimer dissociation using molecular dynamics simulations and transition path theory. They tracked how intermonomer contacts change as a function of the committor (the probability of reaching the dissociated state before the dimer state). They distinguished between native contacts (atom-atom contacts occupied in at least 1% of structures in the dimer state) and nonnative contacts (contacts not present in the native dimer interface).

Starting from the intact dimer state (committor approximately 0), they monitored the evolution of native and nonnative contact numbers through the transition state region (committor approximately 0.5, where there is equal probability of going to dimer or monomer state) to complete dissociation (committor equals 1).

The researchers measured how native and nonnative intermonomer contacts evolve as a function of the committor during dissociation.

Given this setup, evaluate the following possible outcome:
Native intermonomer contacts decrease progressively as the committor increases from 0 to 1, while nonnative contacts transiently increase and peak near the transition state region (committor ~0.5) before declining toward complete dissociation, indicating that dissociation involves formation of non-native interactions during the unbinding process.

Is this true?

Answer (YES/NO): YES